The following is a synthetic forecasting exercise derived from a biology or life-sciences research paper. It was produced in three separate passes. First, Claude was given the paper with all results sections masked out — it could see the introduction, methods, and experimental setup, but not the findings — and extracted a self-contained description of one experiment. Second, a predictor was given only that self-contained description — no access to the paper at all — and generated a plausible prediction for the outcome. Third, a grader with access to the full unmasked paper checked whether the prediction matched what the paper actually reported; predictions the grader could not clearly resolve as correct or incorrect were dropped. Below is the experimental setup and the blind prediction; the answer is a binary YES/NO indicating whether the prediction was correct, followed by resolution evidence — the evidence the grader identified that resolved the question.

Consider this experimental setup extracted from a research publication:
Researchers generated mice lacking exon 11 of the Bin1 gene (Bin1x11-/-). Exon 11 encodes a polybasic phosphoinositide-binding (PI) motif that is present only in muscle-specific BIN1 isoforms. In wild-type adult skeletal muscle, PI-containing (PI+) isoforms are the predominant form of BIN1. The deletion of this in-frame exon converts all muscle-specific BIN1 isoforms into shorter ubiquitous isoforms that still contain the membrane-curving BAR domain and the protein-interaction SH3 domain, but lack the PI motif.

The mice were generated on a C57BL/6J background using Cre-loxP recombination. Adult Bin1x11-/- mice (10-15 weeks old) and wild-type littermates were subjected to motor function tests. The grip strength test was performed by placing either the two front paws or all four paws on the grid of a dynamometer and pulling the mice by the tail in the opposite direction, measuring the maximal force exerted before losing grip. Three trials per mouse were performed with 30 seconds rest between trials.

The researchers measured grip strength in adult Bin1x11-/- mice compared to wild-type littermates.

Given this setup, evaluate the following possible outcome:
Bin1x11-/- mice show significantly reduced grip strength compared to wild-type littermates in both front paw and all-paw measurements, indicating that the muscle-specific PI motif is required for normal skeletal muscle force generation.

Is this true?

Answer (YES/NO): NO